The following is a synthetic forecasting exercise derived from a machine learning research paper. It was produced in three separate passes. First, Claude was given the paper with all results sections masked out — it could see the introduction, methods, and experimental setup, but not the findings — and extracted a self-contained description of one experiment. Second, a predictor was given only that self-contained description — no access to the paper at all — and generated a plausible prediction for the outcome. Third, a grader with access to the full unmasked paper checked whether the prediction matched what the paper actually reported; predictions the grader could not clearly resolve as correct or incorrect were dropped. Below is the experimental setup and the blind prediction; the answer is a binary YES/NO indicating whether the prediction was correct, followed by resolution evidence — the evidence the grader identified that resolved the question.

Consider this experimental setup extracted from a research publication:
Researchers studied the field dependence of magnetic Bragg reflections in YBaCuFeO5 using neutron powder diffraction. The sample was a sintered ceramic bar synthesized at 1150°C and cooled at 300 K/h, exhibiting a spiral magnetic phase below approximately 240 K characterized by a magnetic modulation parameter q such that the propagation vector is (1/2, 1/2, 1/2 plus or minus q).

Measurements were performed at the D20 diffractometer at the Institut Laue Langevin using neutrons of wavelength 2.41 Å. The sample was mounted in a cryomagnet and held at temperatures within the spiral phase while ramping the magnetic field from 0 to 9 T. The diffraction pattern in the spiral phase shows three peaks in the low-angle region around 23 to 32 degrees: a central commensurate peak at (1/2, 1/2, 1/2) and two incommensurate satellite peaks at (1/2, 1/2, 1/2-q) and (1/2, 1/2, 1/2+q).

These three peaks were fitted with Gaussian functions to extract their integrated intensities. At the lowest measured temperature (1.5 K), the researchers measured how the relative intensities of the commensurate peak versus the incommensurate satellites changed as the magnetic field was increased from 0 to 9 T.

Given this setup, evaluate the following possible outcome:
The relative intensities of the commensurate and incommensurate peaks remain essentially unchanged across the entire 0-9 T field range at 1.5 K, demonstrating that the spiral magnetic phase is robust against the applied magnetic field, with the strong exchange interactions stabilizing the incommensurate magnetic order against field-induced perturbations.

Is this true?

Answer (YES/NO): YES